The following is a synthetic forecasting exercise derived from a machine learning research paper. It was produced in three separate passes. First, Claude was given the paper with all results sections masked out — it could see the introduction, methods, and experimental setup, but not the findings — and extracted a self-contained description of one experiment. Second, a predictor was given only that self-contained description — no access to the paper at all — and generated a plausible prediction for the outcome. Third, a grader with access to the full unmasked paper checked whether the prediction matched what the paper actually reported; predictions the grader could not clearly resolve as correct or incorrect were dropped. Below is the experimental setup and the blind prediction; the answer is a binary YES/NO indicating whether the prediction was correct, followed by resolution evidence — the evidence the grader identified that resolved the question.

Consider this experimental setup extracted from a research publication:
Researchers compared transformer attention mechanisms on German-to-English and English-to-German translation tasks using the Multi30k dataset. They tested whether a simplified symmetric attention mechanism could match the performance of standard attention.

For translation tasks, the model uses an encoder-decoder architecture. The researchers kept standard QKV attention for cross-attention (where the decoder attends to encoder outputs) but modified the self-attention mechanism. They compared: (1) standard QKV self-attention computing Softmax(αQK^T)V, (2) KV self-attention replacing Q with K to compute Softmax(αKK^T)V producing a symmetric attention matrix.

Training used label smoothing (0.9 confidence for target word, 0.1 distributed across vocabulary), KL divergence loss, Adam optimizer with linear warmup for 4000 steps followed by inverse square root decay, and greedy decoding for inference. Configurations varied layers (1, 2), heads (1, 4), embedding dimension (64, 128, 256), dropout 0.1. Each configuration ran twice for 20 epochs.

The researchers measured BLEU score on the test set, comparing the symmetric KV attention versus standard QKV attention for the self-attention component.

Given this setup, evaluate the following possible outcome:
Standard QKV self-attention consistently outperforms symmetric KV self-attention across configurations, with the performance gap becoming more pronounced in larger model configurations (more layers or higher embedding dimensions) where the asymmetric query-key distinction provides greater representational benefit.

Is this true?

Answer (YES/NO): NO